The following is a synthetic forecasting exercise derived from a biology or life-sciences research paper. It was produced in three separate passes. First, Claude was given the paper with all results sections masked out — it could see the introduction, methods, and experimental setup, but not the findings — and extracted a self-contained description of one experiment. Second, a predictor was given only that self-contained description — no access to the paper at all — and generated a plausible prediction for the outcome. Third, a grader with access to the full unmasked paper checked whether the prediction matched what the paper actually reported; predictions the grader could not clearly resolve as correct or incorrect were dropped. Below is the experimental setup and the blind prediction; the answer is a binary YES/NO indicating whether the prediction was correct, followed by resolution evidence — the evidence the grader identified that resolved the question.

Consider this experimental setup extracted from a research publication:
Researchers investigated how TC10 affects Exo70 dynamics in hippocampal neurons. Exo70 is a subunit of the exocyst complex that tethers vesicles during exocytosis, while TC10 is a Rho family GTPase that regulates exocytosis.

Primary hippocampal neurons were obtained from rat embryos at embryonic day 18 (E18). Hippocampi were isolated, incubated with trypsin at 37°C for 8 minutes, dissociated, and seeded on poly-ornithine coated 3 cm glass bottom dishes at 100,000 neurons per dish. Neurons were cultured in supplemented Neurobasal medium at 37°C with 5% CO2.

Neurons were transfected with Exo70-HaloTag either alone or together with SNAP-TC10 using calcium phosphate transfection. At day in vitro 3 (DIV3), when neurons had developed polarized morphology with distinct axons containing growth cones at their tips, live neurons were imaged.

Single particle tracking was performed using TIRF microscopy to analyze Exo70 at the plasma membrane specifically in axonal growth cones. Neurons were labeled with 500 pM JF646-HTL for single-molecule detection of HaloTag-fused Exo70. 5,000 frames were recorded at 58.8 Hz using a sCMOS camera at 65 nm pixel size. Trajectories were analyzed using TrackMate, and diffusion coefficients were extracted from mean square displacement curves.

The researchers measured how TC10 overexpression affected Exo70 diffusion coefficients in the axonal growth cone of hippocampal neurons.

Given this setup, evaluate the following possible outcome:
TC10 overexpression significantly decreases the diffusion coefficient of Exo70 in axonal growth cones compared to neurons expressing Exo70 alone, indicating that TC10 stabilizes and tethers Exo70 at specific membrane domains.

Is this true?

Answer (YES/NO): NO